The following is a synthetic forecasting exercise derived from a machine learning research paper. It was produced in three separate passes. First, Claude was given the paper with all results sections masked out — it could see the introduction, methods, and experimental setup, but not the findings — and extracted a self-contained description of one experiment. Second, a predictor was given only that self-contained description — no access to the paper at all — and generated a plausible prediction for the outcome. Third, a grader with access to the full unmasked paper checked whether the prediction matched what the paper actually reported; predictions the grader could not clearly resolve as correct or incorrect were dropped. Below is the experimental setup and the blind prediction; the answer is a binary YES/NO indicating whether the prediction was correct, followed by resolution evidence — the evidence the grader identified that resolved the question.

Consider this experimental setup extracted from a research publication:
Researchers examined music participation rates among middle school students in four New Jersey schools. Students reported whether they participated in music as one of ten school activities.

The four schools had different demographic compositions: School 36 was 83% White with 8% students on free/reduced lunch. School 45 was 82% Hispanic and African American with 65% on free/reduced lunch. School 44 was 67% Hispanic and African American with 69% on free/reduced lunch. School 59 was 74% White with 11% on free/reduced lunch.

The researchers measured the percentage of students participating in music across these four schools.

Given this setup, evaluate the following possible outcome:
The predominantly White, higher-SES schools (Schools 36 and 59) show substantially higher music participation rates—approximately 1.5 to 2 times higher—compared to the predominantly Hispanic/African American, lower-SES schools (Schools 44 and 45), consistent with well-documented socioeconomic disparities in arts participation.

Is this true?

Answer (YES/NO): NO